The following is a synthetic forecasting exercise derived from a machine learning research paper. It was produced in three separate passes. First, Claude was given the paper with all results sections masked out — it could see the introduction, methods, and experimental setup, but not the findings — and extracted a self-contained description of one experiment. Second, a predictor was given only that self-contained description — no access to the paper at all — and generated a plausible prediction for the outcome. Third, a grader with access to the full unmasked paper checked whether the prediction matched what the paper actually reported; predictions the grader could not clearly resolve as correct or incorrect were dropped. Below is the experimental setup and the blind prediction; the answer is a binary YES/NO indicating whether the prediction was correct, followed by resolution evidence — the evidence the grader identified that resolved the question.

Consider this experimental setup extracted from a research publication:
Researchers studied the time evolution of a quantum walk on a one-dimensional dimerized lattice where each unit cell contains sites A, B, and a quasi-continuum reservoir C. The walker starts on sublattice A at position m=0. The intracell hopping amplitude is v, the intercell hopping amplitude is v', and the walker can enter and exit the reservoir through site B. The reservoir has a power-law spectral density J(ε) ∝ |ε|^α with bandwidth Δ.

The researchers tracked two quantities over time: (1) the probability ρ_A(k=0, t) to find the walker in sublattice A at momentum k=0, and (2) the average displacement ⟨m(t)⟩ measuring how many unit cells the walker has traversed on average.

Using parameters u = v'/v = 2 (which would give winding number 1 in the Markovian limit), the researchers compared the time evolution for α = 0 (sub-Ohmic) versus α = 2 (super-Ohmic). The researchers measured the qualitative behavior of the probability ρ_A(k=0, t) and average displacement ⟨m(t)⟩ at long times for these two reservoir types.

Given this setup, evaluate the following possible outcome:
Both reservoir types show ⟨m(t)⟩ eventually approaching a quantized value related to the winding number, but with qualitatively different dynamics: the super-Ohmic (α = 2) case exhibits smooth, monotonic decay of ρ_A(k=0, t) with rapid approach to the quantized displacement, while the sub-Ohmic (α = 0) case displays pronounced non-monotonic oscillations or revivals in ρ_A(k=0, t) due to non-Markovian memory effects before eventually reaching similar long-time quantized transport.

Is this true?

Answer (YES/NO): NO